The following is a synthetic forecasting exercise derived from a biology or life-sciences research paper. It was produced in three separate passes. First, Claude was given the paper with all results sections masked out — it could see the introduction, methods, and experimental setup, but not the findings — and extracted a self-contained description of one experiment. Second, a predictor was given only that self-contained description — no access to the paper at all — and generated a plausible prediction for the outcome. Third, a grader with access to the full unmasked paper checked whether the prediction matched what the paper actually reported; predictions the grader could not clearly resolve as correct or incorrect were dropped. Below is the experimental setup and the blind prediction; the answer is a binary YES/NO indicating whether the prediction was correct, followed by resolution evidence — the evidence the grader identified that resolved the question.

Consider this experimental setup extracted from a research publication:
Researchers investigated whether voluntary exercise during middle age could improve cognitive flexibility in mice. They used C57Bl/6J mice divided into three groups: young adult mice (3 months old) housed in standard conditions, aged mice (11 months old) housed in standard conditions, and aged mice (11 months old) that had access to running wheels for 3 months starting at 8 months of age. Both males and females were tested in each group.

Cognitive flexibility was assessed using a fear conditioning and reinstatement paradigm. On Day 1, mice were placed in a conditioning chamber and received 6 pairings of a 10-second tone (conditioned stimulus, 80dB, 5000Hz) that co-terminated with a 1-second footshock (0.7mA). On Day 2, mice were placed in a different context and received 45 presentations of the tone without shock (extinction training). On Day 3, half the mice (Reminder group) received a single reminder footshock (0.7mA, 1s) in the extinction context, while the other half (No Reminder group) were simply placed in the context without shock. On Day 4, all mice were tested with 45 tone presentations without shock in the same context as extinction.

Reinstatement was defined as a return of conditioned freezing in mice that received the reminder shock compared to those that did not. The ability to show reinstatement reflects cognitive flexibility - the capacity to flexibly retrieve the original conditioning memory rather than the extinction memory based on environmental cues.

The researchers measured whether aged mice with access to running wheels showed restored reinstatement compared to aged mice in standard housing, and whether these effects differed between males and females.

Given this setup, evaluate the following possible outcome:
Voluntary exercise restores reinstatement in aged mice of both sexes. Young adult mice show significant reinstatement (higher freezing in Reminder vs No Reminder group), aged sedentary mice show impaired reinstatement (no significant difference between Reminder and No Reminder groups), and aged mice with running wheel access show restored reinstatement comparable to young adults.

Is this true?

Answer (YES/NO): NO